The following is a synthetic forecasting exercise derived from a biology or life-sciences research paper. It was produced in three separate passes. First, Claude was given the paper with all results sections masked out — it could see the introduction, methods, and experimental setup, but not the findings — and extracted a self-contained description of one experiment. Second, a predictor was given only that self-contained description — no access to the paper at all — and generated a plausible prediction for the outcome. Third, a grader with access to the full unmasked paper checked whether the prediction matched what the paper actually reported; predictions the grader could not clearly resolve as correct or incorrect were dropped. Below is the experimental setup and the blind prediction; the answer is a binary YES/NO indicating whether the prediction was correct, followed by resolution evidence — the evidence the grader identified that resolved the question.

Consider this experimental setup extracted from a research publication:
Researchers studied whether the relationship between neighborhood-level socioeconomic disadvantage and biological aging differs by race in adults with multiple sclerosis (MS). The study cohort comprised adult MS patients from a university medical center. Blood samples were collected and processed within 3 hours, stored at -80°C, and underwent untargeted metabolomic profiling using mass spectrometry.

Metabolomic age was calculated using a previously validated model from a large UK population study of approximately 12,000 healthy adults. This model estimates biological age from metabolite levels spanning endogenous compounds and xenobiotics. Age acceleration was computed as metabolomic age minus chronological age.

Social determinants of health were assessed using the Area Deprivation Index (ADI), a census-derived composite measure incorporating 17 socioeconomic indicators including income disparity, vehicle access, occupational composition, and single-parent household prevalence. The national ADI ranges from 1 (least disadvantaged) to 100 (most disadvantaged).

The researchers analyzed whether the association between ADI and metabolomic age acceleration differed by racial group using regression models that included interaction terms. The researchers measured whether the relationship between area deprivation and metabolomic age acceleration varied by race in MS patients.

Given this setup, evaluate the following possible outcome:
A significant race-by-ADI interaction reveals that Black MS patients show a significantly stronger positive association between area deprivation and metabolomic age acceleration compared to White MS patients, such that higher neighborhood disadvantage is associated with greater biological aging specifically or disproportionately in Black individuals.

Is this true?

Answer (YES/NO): NO